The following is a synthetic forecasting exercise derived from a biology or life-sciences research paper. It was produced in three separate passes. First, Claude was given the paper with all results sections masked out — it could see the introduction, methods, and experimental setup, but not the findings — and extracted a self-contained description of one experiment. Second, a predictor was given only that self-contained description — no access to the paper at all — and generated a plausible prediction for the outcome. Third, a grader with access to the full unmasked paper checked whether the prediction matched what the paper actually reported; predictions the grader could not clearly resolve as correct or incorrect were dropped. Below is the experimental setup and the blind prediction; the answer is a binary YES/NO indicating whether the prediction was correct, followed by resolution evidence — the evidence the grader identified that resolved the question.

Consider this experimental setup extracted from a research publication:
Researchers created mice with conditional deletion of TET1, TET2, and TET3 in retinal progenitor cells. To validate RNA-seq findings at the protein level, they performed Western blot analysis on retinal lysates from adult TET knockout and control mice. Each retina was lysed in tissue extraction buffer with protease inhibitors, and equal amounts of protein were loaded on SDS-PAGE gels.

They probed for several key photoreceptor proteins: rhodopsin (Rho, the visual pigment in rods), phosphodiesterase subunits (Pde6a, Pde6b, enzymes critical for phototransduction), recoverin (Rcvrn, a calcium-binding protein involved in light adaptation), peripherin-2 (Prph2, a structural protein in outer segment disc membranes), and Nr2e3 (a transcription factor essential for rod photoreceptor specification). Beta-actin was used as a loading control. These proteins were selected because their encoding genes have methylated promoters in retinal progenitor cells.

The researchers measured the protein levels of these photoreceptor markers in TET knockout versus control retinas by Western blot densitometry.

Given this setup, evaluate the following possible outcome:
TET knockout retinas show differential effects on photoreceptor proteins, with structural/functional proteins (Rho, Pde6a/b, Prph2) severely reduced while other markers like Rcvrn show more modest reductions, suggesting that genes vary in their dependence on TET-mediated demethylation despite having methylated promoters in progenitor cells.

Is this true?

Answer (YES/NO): NO